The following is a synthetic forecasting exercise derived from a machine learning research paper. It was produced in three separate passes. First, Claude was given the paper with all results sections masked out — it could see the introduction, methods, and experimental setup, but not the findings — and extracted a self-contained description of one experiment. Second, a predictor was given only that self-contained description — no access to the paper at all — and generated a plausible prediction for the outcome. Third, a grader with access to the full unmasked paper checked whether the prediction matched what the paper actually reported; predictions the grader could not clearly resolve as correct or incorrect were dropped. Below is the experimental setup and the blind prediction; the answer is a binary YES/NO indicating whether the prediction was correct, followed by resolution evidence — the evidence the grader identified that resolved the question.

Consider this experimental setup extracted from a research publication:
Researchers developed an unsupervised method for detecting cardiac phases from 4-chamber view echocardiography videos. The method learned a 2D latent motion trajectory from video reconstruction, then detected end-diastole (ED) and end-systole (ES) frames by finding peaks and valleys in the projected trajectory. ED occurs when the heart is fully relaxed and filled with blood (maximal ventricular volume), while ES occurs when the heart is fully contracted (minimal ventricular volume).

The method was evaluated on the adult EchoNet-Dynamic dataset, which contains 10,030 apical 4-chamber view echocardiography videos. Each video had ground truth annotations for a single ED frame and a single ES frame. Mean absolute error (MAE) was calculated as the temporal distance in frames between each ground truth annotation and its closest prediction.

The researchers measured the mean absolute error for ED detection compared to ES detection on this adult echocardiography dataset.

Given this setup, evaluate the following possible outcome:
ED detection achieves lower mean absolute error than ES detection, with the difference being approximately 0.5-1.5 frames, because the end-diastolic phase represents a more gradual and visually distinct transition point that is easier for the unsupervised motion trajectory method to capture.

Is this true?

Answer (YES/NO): NO